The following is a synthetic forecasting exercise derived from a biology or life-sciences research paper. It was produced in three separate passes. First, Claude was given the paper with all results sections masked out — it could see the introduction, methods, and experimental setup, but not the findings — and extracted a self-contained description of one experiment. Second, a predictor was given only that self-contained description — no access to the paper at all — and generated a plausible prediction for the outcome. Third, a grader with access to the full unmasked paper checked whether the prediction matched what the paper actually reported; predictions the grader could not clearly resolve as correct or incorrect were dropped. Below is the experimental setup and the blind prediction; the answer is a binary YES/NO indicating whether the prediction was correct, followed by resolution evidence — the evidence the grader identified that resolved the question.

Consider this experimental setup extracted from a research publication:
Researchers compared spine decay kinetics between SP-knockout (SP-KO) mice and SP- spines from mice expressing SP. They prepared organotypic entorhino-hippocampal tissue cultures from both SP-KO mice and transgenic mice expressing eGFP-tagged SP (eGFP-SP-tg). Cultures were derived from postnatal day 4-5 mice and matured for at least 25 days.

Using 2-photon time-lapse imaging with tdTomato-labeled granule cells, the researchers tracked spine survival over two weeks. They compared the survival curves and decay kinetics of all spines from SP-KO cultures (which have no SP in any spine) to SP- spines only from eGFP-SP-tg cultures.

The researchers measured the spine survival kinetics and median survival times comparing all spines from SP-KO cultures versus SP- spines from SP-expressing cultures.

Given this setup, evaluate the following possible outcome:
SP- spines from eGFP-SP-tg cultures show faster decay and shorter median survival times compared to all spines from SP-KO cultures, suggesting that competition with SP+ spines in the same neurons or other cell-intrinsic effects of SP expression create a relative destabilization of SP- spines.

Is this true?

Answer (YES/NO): NO